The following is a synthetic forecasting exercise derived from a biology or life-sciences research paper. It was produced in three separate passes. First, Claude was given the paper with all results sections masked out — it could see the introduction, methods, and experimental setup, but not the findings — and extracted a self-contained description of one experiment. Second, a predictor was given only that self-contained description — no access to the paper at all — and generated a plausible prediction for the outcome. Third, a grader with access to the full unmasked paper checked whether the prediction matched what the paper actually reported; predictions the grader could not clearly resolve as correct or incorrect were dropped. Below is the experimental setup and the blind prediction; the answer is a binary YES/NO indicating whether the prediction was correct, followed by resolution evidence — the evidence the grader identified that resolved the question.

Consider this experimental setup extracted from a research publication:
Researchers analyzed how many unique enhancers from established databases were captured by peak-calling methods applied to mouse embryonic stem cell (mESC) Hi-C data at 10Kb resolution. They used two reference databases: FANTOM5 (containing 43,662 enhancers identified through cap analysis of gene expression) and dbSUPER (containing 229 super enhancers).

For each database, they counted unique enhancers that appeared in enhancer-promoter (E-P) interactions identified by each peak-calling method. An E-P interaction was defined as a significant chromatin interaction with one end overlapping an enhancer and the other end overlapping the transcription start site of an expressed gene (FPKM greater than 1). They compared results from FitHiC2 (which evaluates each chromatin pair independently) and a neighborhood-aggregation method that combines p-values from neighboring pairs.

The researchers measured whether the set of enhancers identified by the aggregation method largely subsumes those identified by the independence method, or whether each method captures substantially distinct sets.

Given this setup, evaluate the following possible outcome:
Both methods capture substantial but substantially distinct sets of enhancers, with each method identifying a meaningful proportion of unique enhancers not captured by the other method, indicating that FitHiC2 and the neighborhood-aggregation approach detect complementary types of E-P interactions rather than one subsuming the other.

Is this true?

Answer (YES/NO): NO